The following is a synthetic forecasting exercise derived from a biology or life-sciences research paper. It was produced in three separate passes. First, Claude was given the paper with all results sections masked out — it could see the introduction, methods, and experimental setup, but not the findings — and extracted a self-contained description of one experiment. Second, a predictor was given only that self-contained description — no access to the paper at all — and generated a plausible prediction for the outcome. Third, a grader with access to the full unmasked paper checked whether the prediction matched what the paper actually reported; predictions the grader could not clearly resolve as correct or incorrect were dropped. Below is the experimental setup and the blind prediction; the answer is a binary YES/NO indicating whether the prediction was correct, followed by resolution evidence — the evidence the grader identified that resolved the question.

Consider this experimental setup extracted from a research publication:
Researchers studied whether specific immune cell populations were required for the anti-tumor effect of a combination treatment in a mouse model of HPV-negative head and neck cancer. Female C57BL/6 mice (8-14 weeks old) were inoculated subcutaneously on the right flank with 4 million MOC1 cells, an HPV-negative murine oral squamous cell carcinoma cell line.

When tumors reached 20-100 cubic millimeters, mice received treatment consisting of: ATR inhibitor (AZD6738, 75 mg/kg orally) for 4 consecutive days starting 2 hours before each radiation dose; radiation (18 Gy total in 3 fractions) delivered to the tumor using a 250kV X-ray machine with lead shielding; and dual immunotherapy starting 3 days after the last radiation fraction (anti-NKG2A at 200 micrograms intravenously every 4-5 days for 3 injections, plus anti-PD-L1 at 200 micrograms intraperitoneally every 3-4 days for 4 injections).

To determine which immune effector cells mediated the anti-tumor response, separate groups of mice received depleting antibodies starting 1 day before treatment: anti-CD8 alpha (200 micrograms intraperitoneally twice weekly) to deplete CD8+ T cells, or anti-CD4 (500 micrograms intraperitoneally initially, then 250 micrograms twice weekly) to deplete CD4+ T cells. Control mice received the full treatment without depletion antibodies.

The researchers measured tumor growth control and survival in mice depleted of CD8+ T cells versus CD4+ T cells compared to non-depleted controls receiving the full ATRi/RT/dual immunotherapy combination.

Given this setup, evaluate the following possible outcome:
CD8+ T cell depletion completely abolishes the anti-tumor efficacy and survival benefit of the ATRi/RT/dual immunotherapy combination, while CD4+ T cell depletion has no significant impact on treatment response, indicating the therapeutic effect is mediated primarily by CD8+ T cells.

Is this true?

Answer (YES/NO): NO